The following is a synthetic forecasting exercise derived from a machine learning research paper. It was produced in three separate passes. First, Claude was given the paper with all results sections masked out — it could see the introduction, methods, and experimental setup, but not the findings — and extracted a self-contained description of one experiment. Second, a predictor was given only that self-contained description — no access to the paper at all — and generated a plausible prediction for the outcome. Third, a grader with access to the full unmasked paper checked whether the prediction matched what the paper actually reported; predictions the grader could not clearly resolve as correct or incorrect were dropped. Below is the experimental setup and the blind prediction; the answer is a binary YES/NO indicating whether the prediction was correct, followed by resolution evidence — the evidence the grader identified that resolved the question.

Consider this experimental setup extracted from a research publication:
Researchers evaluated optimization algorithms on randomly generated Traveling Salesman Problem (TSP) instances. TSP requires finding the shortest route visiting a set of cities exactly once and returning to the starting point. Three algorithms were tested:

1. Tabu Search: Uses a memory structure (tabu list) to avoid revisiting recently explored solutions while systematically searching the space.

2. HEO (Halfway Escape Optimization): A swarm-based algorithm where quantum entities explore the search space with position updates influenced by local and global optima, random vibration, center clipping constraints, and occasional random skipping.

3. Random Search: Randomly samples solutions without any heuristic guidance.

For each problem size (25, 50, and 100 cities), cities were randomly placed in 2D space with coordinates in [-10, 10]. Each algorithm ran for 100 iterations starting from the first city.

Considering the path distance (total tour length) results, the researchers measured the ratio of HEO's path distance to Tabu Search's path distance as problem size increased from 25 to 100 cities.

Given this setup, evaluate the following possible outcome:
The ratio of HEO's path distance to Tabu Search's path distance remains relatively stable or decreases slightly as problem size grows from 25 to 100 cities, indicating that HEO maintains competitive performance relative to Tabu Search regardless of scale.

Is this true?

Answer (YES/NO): NO